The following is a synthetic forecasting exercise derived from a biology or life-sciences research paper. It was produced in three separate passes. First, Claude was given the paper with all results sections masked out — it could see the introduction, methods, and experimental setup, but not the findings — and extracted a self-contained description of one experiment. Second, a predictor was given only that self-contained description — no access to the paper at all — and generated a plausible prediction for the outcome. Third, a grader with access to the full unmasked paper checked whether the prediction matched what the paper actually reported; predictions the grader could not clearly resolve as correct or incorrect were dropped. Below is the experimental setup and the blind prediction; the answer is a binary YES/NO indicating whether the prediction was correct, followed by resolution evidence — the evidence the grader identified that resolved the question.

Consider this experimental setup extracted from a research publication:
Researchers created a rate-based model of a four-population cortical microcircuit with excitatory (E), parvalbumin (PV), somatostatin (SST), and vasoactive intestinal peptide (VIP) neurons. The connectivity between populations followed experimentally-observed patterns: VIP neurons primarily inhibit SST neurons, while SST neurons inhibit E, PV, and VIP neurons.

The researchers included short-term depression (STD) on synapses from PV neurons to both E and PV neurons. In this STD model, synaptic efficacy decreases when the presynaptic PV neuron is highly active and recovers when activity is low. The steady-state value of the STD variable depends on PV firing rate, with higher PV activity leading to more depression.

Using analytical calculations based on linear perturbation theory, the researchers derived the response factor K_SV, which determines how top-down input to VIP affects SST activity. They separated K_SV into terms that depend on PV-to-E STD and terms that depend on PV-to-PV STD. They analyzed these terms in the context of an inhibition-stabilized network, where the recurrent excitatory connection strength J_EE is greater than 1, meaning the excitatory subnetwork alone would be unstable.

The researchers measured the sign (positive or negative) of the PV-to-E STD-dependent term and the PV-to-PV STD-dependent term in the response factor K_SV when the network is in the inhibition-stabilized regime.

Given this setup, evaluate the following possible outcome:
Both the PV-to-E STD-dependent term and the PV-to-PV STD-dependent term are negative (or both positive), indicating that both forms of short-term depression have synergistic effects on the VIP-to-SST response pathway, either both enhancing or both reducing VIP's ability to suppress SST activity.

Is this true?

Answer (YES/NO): NO